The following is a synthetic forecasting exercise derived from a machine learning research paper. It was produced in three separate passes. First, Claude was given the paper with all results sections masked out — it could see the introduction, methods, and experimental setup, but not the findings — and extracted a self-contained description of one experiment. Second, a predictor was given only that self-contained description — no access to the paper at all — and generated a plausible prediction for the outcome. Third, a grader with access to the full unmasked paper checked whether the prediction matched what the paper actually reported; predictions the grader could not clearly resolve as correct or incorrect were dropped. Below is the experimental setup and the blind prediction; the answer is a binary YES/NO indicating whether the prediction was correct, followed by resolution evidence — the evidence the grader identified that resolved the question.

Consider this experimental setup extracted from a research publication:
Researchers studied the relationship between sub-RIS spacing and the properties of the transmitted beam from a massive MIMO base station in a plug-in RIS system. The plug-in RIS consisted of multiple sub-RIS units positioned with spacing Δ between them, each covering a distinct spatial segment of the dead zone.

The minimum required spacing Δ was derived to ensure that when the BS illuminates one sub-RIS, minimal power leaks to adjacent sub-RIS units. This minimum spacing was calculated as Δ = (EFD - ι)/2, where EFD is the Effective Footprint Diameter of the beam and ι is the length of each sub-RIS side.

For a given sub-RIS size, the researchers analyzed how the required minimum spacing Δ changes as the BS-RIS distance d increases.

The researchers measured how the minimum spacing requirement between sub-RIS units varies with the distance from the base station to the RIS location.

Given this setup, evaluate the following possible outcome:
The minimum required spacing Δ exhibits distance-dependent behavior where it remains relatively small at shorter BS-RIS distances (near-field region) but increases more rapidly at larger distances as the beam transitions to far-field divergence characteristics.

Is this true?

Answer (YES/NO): NO